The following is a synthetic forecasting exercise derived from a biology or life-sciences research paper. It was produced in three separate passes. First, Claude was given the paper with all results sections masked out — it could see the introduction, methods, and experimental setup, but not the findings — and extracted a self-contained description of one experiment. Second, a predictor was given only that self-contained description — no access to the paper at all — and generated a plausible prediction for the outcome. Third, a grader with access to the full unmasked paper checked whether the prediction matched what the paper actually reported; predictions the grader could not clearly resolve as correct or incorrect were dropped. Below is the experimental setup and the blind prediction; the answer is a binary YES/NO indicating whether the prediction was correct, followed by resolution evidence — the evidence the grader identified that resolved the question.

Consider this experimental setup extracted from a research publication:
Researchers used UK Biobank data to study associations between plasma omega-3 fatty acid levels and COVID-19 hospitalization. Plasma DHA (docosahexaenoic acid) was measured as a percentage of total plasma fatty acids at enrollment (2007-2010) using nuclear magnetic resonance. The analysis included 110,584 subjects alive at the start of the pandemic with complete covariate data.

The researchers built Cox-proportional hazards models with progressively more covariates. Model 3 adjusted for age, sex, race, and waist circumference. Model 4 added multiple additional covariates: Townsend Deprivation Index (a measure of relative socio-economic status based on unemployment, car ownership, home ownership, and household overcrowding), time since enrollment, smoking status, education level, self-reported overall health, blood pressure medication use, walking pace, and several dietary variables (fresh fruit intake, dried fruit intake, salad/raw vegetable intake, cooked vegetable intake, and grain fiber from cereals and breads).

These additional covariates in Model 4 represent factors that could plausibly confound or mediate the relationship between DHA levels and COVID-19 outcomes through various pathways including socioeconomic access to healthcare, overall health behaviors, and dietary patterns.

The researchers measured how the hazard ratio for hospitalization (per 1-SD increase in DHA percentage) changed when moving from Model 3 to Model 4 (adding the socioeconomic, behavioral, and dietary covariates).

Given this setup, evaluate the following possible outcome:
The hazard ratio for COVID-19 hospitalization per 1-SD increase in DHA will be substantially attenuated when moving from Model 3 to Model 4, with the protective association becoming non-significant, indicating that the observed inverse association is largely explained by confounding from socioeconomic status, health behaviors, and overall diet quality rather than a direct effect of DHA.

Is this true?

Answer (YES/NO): NO